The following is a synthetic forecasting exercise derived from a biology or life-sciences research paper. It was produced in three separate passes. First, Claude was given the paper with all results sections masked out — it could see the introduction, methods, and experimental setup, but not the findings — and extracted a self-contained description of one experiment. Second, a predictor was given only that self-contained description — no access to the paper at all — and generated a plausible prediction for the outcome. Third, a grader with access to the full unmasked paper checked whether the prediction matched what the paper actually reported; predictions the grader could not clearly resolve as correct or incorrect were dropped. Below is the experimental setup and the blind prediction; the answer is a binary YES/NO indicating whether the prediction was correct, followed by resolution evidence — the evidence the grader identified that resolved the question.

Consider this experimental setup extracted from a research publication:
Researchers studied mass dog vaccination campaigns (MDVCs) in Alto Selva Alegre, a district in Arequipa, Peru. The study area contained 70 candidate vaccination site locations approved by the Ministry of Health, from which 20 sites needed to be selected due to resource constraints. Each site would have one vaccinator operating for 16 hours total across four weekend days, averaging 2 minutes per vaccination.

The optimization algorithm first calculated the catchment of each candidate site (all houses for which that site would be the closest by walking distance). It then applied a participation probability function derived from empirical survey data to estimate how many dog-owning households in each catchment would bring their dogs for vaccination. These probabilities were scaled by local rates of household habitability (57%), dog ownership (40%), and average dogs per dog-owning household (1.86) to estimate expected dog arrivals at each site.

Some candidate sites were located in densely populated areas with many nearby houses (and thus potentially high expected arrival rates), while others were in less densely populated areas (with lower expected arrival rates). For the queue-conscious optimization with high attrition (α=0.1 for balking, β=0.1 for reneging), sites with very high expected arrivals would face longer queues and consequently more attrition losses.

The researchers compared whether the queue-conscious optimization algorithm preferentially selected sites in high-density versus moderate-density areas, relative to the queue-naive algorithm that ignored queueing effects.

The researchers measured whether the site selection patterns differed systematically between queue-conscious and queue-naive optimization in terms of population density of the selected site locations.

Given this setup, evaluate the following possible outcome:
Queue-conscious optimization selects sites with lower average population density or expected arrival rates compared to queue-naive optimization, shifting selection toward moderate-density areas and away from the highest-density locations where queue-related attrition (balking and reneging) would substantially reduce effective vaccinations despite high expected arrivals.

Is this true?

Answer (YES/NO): NO